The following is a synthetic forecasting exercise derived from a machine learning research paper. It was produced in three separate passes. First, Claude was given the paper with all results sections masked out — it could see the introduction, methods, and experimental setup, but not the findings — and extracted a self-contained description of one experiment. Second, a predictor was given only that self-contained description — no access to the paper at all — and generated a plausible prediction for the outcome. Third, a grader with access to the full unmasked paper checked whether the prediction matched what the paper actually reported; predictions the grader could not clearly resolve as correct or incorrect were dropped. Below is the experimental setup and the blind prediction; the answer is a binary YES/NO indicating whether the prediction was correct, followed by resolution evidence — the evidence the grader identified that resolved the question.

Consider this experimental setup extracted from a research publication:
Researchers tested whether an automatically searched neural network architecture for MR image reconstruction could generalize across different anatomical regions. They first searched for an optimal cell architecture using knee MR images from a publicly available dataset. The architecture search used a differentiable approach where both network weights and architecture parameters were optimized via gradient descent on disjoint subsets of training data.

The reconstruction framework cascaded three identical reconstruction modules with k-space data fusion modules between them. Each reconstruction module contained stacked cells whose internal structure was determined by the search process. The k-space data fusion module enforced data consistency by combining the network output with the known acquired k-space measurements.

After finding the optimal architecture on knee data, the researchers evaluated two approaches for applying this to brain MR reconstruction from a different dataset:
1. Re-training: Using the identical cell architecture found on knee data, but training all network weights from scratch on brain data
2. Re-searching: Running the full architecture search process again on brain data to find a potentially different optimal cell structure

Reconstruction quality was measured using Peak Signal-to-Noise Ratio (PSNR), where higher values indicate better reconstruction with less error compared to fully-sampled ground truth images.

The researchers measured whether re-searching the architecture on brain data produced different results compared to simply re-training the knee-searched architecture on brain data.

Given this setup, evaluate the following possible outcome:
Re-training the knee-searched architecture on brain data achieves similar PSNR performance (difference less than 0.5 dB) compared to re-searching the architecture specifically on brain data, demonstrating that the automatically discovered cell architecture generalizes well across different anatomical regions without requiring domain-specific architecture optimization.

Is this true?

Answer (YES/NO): YES